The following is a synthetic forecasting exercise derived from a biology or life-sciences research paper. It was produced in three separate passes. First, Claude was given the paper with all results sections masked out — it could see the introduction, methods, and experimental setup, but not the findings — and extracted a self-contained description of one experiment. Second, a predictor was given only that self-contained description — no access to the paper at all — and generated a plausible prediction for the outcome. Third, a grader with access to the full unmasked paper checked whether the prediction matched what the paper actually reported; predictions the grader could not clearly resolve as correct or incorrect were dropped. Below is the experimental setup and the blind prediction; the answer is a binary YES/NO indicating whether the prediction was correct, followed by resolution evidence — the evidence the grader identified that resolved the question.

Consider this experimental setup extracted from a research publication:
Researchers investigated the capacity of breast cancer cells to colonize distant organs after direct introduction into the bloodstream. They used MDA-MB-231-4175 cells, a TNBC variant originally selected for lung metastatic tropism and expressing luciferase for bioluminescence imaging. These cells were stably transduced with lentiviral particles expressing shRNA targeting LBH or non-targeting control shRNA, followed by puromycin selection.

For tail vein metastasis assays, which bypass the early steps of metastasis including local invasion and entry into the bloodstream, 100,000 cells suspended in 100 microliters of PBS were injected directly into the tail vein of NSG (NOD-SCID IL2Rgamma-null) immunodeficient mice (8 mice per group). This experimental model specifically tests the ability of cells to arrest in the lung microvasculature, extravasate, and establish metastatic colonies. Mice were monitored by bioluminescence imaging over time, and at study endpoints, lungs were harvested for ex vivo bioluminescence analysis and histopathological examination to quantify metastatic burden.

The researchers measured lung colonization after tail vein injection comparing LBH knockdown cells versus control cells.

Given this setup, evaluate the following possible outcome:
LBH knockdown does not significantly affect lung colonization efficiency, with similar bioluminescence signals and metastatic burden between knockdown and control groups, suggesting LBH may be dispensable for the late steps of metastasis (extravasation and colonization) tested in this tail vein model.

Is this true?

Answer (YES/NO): NO